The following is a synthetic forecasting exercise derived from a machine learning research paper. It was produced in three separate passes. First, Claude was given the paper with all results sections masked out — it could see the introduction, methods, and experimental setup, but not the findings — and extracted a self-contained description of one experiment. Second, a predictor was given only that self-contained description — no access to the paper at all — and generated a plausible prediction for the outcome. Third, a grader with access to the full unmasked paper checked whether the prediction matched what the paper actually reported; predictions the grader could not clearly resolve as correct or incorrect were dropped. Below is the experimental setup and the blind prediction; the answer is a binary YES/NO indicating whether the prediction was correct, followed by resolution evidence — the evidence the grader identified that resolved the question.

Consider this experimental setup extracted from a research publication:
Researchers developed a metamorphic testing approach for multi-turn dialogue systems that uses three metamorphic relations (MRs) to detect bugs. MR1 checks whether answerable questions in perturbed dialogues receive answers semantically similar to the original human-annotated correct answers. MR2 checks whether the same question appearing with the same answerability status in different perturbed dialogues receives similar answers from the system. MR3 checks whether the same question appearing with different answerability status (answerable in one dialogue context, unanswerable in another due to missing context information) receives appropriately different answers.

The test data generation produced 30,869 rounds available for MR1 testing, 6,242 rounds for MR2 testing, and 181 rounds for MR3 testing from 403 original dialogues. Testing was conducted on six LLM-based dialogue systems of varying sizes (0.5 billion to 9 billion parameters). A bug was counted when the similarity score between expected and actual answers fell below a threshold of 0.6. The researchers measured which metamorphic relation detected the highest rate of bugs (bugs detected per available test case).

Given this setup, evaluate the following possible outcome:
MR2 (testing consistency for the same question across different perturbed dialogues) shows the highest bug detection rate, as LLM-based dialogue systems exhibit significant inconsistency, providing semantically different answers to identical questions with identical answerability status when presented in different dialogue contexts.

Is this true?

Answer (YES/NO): NO